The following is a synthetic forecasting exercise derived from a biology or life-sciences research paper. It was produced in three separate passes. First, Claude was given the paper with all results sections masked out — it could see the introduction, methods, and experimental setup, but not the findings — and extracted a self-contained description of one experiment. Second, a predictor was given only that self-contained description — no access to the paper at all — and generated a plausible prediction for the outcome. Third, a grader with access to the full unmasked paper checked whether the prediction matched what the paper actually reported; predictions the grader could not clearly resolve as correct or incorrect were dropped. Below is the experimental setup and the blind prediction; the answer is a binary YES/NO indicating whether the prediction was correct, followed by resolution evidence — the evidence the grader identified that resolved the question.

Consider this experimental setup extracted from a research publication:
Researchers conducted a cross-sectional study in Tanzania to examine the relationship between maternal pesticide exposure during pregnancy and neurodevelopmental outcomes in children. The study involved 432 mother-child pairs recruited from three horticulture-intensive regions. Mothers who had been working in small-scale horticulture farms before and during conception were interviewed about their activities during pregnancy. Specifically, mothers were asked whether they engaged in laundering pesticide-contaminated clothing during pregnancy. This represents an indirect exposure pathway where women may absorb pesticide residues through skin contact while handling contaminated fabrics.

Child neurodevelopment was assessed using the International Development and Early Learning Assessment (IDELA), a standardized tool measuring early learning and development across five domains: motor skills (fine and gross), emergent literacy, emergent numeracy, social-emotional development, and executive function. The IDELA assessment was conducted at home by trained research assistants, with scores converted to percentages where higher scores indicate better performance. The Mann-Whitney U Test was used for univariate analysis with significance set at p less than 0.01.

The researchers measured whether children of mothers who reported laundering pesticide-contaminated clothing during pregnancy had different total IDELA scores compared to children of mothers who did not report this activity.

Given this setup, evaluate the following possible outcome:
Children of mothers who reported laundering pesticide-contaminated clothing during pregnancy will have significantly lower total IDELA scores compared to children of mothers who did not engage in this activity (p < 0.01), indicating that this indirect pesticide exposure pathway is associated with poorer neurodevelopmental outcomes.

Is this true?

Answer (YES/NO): NO